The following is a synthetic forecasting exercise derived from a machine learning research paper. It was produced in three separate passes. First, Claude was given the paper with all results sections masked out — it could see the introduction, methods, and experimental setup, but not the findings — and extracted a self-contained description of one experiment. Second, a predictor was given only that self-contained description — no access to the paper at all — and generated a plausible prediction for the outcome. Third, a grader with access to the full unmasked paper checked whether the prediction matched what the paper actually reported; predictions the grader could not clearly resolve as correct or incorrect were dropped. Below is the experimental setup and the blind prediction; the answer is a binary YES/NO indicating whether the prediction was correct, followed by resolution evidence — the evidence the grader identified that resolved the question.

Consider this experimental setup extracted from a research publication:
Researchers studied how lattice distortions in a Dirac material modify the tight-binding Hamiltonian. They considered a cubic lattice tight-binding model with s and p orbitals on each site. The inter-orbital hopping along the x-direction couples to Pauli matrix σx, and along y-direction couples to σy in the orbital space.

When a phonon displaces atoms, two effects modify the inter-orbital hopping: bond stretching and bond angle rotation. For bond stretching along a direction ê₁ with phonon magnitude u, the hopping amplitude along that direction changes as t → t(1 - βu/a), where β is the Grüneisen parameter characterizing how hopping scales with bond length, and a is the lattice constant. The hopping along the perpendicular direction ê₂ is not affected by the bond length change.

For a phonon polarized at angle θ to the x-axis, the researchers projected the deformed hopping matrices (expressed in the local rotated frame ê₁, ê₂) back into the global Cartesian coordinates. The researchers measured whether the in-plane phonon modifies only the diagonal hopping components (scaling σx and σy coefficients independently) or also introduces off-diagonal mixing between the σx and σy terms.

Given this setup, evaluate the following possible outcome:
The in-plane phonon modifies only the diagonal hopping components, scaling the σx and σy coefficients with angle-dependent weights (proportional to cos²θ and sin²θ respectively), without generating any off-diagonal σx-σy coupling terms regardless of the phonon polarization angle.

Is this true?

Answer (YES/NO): NO